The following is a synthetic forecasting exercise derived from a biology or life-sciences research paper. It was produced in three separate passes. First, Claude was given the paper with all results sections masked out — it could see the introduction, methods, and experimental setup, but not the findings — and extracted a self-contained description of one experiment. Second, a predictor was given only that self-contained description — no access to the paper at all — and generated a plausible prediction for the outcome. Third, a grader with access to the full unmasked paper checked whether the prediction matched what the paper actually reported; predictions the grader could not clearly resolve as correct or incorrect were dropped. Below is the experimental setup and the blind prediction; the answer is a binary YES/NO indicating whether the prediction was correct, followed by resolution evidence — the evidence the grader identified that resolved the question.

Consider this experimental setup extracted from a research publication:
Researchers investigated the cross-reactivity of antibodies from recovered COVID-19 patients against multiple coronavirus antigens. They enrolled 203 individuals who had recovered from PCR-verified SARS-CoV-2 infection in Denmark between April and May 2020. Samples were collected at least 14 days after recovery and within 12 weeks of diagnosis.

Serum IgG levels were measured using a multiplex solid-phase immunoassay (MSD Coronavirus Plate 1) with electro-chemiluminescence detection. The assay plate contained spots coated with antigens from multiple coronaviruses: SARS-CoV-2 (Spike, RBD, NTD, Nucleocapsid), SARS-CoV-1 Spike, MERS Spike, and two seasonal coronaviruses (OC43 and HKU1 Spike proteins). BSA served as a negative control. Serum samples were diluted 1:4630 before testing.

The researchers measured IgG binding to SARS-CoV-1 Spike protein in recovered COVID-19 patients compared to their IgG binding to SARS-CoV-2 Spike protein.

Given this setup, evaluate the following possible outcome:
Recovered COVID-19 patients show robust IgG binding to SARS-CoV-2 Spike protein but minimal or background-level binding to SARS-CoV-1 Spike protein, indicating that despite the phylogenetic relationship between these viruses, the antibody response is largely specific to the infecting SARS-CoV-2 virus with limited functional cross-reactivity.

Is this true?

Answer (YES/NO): NO